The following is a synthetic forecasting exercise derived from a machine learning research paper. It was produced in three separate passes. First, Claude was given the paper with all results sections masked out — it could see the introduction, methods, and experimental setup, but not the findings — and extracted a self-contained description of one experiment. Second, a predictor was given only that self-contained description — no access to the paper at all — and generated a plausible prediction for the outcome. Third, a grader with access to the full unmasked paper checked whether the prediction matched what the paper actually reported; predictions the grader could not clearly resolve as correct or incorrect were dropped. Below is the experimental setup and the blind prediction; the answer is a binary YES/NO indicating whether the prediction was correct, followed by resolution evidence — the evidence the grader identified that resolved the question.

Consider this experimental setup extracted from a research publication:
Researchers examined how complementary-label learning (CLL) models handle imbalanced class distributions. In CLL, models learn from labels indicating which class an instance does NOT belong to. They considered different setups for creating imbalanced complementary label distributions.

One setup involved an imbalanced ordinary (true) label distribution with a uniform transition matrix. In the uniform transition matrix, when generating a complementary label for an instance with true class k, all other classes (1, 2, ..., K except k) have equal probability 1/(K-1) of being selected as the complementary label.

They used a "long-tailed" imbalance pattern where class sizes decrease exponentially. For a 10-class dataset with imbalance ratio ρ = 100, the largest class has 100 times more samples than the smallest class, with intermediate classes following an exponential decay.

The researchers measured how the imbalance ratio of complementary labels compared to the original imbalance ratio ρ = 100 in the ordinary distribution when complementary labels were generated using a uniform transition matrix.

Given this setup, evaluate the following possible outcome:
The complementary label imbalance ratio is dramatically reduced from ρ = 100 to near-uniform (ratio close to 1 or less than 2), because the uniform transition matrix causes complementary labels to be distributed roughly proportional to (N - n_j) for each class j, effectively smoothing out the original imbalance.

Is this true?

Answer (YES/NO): YES